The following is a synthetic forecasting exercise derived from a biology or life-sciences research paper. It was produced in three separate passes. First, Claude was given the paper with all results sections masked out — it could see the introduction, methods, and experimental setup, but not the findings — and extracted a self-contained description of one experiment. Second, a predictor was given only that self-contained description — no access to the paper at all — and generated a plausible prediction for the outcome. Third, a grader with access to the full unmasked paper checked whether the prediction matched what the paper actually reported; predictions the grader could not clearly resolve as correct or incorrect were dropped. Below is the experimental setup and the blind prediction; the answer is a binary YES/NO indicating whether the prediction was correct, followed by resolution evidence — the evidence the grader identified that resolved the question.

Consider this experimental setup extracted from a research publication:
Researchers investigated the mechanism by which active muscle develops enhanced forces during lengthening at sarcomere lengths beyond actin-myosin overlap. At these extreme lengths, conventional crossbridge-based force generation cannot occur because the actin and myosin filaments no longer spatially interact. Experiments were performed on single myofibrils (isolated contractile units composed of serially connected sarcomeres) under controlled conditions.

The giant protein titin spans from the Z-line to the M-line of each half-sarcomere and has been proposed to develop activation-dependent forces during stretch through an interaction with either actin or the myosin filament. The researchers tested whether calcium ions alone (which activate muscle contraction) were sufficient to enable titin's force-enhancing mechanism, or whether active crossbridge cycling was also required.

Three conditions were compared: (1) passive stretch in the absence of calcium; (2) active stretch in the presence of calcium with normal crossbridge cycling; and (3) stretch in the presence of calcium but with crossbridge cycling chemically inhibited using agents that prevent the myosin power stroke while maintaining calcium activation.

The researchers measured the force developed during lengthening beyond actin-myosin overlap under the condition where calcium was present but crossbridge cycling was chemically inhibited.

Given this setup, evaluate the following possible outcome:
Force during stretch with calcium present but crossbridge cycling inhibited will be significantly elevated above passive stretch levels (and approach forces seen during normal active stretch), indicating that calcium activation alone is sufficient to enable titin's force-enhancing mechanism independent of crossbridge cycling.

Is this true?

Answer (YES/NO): NO